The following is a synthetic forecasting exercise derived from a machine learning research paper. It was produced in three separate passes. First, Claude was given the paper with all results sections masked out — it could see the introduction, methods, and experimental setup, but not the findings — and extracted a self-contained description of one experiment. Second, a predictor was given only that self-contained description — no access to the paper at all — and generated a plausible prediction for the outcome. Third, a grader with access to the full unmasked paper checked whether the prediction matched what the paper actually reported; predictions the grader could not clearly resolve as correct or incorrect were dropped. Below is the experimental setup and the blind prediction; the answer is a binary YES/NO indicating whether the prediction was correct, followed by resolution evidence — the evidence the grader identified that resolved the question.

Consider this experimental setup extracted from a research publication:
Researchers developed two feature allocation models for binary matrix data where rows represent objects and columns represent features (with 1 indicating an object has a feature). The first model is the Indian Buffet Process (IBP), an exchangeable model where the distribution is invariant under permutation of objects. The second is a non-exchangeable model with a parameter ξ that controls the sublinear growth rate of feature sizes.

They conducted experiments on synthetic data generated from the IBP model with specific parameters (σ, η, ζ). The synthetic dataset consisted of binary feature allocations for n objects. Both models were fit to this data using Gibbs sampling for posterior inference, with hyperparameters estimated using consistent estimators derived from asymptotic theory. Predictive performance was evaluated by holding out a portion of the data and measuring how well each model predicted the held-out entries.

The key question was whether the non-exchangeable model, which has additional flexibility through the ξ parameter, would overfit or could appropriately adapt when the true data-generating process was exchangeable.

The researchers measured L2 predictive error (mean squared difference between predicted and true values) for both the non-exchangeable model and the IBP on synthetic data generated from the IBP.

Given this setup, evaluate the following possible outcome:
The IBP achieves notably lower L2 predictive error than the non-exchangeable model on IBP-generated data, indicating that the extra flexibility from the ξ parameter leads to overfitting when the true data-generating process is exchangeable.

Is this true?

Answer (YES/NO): NO